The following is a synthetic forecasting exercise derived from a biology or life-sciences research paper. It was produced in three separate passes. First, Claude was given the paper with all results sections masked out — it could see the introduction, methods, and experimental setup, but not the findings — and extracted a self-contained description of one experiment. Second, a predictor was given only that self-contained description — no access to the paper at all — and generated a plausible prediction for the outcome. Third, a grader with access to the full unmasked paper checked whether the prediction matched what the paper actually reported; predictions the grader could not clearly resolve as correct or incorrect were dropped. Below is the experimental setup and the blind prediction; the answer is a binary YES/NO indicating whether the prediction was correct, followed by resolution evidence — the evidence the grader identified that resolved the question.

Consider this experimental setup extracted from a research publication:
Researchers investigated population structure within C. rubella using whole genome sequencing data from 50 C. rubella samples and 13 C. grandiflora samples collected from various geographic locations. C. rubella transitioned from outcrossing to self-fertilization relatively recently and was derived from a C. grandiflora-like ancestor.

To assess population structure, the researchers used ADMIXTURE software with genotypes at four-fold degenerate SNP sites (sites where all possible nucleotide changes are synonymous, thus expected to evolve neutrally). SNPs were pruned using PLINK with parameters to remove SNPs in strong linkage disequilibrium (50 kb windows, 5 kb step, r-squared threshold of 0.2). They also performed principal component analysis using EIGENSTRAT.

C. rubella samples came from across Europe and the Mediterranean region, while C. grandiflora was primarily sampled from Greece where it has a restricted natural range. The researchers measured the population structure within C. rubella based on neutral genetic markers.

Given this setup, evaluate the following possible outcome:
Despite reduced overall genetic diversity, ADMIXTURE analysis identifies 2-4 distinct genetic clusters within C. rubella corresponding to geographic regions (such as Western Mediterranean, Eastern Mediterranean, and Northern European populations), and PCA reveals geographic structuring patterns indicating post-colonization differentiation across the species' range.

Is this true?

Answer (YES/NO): YES